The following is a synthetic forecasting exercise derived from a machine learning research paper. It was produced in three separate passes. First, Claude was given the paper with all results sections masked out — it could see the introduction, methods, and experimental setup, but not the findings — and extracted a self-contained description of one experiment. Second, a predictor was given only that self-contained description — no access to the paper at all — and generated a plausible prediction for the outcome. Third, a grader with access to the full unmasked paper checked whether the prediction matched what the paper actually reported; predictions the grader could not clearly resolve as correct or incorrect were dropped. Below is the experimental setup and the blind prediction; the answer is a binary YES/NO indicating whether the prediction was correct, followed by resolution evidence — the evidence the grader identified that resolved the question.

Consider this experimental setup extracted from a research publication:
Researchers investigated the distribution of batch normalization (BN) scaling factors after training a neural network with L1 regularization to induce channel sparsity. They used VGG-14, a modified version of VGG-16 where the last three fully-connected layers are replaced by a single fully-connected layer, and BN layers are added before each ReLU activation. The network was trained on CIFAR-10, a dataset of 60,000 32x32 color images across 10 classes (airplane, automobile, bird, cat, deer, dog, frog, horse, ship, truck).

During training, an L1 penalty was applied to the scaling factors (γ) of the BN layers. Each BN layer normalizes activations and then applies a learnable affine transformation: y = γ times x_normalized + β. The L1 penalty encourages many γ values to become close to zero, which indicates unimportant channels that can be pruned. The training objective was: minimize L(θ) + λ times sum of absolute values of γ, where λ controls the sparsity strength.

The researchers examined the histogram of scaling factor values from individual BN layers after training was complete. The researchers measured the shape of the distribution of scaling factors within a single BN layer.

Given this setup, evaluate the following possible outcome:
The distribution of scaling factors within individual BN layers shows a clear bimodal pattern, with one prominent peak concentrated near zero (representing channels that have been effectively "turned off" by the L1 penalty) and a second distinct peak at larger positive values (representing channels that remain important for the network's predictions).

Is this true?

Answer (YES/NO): YES